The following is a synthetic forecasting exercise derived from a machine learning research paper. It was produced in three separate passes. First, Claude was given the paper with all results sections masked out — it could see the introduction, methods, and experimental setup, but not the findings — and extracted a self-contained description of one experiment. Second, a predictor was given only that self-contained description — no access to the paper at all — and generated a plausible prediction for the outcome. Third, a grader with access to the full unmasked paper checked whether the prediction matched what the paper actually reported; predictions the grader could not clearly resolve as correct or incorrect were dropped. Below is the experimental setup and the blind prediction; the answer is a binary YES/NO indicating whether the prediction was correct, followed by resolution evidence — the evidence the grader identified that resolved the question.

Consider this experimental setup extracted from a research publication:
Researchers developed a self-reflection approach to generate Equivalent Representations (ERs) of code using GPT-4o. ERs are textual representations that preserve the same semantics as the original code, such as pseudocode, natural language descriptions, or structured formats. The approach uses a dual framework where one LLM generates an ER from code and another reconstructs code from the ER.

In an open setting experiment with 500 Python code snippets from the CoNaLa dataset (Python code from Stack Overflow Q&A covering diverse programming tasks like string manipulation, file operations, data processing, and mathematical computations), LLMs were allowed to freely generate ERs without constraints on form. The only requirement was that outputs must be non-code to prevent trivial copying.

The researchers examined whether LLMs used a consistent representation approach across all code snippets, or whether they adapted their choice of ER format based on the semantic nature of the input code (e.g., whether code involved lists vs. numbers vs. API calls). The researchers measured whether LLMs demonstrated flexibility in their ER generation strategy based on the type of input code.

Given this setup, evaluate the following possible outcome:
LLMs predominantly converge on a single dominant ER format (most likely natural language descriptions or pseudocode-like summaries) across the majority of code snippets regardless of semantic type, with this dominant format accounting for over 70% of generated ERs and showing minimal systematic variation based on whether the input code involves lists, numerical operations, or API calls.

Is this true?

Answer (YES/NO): NO